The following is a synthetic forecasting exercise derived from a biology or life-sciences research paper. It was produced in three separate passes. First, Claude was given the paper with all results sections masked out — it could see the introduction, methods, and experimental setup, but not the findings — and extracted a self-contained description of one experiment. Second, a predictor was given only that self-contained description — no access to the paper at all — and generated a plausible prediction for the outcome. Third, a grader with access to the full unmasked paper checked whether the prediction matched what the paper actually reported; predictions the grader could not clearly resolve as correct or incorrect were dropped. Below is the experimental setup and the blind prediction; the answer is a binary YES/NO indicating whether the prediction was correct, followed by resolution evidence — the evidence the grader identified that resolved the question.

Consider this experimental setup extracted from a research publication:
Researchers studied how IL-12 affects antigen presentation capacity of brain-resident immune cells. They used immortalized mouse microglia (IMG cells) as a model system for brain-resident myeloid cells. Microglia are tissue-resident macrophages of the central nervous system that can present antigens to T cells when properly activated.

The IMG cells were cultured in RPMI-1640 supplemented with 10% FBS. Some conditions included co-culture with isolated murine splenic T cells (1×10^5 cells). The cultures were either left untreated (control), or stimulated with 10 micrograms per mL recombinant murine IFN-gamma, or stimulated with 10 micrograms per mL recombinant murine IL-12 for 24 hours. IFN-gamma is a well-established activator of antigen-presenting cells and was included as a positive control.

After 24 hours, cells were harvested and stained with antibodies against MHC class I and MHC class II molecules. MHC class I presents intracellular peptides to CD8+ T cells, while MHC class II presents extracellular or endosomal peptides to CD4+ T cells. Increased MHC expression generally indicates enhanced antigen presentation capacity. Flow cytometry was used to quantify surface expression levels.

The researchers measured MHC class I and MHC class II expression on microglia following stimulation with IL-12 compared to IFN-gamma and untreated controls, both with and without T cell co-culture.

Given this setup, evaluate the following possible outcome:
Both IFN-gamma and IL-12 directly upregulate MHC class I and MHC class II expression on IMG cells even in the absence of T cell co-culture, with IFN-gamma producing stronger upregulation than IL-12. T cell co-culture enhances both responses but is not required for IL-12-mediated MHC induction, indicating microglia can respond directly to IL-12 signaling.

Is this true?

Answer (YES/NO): NO